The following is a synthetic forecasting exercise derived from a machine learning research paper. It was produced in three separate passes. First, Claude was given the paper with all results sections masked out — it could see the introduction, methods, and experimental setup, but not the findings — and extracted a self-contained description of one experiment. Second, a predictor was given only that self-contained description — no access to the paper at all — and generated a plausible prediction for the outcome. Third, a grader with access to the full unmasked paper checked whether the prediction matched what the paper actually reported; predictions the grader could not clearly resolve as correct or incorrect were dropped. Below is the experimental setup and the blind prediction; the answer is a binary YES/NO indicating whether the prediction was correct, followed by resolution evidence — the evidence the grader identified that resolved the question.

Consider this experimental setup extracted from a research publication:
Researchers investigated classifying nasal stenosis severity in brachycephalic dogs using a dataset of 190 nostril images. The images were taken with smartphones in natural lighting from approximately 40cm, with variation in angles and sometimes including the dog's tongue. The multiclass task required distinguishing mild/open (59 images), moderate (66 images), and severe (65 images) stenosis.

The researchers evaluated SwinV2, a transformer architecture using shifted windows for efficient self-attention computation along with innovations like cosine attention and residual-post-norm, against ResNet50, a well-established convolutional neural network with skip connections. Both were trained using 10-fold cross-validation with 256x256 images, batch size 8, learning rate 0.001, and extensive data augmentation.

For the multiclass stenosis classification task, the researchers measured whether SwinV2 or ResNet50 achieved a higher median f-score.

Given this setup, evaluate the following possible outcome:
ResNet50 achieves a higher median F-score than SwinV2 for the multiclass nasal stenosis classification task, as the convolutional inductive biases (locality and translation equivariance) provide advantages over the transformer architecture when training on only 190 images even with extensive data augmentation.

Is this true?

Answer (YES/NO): YES